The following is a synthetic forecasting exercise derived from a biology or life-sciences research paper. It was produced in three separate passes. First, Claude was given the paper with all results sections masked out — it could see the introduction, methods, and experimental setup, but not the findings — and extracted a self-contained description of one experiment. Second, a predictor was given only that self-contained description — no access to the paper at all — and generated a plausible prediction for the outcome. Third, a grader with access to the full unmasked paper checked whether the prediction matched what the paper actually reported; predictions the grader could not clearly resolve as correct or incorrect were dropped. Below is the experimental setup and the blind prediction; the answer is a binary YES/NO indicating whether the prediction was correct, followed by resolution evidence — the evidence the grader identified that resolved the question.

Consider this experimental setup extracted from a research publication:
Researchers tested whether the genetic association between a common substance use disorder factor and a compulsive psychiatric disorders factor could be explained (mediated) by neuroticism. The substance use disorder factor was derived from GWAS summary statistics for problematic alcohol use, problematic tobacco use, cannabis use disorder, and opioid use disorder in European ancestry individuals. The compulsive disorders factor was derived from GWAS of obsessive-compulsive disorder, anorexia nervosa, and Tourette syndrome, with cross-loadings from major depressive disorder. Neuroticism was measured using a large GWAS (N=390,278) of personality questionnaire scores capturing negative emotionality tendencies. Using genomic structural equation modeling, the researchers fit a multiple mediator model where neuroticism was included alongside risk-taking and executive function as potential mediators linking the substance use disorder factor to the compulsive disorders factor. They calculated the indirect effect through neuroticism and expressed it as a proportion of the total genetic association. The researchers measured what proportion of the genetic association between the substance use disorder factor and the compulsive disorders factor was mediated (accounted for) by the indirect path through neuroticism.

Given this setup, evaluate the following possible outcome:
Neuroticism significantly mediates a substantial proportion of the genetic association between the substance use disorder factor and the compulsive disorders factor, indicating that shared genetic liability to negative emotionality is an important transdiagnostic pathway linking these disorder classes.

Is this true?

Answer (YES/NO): NO